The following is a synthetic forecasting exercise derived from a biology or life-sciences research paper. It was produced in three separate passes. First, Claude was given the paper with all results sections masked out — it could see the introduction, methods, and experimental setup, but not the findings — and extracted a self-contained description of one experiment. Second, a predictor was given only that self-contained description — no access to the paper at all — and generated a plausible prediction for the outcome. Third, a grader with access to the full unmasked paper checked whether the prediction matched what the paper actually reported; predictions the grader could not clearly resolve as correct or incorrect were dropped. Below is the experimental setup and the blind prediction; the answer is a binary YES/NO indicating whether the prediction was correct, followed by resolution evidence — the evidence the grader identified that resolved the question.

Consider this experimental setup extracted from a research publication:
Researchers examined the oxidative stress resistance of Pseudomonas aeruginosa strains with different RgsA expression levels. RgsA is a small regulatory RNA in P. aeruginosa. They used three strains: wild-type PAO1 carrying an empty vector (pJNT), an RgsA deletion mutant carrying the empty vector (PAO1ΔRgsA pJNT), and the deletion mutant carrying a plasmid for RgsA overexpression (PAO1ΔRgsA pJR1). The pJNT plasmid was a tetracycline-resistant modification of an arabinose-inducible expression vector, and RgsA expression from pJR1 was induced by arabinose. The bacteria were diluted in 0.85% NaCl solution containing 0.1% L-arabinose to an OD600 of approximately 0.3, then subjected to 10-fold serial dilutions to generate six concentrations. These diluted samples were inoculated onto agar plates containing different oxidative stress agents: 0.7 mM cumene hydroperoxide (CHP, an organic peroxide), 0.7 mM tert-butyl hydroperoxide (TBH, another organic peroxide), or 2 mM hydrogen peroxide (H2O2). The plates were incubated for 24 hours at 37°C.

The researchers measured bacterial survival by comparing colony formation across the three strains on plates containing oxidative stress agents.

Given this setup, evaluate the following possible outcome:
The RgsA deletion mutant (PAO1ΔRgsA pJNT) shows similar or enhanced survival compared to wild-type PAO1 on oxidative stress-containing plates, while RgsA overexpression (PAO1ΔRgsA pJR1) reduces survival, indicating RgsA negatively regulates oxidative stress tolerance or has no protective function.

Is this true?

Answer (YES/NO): NO